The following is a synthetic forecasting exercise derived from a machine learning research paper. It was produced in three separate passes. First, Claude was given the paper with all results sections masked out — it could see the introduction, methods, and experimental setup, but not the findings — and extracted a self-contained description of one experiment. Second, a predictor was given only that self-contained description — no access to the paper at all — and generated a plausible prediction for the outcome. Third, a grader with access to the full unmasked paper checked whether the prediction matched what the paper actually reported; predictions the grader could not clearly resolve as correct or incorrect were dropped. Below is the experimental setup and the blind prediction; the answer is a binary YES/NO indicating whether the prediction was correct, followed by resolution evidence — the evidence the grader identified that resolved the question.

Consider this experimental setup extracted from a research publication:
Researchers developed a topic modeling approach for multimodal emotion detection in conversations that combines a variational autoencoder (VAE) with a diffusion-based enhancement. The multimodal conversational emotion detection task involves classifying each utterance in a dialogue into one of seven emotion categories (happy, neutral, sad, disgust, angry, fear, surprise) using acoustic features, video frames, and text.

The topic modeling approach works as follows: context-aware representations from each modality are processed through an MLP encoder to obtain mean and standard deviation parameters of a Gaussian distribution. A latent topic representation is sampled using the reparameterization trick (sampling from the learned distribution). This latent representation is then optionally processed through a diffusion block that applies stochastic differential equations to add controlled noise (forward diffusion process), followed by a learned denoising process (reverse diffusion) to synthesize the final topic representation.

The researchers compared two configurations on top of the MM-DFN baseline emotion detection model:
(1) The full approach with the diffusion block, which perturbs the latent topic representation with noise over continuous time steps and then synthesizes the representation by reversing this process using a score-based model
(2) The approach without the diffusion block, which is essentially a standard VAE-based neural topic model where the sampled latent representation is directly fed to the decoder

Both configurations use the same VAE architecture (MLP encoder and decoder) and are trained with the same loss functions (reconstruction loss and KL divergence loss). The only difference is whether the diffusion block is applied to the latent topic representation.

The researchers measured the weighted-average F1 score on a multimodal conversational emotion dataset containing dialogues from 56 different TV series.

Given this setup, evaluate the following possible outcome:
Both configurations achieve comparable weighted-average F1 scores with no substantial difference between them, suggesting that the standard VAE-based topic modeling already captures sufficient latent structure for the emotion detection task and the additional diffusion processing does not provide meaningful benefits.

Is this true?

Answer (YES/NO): NO